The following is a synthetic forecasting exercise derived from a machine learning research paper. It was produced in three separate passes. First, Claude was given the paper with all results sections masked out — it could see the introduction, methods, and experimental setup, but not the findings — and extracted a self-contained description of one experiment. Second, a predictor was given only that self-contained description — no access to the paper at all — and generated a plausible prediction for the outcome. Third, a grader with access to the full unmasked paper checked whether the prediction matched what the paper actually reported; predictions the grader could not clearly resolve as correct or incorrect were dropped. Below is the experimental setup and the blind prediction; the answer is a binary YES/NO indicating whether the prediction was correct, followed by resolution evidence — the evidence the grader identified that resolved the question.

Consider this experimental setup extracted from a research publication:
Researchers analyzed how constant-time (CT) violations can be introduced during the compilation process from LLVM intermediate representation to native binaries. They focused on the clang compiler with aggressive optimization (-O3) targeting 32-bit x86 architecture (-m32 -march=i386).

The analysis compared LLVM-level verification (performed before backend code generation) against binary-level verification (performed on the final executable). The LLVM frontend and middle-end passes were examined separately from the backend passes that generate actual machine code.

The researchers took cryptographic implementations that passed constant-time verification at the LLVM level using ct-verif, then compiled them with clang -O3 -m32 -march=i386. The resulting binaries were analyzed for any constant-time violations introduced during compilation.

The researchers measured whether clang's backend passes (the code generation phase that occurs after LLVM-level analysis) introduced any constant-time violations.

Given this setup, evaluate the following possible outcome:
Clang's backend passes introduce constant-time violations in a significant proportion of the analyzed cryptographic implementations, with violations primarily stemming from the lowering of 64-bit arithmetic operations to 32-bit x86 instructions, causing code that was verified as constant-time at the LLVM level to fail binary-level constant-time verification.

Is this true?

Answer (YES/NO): NO